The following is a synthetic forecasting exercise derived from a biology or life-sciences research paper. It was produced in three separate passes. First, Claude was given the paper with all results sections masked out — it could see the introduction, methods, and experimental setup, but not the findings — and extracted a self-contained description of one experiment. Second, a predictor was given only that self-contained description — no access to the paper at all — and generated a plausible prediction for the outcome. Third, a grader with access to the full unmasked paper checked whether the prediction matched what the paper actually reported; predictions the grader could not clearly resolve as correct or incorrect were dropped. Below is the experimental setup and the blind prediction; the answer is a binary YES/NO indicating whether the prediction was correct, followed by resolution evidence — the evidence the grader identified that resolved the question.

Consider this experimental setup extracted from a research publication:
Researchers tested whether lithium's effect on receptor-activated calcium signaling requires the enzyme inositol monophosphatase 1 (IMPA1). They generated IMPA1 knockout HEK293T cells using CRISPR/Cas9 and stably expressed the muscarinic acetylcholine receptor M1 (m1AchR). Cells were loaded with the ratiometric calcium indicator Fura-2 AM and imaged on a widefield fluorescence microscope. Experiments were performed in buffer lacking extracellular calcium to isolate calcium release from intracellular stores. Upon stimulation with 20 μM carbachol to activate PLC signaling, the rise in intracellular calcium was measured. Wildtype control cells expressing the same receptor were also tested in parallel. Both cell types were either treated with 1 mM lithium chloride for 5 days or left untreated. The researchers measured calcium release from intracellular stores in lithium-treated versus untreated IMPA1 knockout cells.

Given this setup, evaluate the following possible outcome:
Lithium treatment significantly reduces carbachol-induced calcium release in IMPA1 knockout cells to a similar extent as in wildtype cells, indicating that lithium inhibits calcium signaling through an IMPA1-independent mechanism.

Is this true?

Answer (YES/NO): NO